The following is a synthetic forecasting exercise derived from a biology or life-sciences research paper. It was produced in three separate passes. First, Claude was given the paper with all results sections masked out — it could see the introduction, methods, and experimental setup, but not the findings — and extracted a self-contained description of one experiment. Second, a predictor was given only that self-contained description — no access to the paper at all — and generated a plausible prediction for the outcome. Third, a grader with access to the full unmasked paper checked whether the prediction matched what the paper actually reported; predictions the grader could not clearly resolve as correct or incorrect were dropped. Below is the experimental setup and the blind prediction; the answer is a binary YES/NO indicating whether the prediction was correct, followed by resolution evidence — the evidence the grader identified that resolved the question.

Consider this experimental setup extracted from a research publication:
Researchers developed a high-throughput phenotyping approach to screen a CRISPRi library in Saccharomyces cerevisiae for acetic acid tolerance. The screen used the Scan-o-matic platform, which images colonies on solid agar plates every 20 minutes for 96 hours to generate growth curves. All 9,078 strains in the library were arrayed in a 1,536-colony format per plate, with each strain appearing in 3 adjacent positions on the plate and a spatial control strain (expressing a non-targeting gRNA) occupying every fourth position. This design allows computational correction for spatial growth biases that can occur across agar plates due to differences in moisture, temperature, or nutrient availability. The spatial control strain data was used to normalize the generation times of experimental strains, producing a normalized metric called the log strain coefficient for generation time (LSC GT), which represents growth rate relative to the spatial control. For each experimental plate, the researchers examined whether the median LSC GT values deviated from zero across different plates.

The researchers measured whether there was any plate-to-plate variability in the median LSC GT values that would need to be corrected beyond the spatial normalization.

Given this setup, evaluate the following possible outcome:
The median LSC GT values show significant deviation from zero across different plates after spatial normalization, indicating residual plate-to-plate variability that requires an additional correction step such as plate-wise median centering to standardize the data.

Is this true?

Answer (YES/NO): YES